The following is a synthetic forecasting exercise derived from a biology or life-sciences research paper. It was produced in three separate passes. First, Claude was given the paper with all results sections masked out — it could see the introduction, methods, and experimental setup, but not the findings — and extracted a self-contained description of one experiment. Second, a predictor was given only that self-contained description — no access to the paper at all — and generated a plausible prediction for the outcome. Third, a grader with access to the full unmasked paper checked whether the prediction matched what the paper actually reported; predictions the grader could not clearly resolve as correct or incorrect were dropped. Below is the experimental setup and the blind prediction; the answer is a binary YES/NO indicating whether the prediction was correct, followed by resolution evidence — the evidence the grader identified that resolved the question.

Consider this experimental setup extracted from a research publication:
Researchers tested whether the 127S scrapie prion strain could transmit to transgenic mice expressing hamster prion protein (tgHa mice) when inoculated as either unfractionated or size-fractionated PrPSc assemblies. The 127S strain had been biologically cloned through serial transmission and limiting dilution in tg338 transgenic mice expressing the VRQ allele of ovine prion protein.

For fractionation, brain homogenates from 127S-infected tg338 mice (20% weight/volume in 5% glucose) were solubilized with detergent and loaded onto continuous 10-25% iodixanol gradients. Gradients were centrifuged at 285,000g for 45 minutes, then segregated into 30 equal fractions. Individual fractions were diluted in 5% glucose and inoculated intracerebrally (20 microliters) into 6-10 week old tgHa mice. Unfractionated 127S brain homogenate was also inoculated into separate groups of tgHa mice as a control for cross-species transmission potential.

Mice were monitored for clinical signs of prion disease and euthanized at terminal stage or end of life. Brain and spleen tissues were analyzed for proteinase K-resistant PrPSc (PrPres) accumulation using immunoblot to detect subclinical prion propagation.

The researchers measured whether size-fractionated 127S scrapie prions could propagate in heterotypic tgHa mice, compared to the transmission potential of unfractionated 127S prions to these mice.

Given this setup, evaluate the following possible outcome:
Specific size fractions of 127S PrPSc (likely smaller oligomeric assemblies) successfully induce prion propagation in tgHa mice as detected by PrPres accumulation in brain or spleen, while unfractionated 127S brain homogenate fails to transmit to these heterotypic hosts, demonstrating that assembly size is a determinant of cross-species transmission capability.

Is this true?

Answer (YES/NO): NO